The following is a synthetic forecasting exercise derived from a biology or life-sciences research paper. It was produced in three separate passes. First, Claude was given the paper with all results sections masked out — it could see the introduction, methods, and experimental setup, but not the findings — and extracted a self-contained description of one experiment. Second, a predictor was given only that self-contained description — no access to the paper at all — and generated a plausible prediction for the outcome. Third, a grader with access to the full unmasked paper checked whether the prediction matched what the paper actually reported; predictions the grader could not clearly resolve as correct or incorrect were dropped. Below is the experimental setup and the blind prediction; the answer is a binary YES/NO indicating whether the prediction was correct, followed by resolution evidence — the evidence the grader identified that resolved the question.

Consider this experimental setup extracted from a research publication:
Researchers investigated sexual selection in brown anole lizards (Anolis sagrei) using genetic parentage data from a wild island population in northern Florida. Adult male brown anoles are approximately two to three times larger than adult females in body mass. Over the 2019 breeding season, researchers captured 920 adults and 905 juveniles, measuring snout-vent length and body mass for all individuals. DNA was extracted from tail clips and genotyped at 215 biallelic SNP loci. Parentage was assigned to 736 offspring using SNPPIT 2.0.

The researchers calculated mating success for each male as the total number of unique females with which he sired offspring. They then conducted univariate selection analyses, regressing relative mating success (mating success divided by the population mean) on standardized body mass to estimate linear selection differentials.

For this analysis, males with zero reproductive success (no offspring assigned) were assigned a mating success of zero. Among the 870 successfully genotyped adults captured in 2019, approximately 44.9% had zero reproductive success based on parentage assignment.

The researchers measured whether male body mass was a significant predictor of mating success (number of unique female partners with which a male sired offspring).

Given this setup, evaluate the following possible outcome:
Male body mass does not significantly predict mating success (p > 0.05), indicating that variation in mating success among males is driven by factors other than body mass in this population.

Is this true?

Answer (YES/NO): NO